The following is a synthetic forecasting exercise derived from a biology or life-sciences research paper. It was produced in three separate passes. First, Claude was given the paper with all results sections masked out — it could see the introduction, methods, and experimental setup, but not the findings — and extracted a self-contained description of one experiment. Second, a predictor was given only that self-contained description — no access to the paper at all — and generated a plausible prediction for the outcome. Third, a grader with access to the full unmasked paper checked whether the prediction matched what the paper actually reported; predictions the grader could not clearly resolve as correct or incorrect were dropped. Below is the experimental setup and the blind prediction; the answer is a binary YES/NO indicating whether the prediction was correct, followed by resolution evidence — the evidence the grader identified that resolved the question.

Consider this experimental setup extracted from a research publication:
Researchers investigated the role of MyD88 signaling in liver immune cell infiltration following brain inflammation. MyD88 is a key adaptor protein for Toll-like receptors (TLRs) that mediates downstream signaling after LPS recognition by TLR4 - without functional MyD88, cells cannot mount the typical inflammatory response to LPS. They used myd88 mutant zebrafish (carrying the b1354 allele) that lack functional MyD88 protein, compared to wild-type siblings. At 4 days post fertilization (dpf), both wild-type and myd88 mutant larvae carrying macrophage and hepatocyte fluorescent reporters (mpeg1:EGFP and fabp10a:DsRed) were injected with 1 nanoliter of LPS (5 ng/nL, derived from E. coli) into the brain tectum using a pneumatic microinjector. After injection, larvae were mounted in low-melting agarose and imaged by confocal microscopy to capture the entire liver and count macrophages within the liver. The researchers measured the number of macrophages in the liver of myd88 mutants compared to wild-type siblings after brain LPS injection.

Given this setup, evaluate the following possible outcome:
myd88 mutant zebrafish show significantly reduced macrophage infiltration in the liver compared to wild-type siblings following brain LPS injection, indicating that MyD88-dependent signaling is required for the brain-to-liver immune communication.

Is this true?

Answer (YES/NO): YES